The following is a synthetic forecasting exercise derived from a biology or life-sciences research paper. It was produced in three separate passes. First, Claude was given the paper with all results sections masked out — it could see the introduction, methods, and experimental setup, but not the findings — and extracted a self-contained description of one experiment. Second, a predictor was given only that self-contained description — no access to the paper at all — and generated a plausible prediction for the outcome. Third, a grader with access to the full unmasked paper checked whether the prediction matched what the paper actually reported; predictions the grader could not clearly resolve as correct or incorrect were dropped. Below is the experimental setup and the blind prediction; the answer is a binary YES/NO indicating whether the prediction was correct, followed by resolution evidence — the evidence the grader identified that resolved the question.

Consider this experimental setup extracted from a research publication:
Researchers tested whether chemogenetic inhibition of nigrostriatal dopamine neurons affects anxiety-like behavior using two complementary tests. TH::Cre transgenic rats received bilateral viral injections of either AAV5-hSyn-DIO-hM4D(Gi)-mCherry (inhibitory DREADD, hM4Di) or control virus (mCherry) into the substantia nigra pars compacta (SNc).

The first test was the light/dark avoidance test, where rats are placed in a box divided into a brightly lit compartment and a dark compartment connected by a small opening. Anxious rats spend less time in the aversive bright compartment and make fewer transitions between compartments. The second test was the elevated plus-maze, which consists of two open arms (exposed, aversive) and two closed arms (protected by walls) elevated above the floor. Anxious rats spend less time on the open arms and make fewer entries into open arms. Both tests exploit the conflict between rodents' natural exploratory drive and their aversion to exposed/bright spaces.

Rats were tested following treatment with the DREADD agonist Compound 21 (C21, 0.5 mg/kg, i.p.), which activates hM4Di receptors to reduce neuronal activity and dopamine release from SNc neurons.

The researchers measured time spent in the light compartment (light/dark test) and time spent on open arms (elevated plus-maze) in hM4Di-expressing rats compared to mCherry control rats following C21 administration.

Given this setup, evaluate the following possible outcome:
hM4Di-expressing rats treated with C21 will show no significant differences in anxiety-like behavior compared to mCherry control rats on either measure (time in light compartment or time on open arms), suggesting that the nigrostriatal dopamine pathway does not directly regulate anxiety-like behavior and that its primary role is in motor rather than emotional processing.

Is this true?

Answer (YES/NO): YES